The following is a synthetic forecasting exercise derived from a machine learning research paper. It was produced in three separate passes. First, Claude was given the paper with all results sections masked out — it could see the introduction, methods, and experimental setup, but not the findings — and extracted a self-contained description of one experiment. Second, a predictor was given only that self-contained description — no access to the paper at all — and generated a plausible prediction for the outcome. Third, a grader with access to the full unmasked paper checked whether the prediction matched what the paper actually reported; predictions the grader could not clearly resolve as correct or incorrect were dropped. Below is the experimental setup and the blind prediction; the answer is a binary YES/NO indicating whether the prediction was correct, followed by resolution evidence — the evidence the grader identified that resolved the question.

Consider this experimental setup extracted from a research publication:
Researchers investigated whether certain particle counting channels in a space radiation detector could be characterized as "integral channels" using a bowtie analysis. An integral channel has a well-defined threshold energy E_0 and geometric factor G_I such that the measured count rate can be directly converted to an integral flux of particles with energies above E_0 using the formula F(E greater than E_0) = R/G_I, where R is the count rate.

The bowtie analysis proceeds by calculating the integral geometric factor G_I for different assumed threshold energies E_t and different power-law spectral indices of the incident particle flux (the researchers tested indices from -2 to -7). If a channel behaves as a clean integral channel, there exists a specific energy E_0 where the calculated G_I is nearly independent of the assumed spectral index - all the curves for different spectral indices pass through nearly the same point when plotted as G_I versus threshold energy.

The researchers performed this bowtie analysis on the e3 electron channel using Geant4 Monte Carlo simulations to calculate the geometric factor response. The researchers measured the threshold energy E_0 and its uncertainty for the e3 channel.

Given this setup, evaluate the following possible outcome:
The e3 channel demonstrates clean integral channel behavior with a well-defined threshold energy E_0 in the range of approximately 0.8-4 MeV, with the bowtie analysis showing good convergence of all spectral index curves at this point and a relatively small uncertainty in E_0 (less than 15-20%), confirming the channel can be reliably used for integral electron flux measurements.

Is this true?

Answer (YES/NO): YES